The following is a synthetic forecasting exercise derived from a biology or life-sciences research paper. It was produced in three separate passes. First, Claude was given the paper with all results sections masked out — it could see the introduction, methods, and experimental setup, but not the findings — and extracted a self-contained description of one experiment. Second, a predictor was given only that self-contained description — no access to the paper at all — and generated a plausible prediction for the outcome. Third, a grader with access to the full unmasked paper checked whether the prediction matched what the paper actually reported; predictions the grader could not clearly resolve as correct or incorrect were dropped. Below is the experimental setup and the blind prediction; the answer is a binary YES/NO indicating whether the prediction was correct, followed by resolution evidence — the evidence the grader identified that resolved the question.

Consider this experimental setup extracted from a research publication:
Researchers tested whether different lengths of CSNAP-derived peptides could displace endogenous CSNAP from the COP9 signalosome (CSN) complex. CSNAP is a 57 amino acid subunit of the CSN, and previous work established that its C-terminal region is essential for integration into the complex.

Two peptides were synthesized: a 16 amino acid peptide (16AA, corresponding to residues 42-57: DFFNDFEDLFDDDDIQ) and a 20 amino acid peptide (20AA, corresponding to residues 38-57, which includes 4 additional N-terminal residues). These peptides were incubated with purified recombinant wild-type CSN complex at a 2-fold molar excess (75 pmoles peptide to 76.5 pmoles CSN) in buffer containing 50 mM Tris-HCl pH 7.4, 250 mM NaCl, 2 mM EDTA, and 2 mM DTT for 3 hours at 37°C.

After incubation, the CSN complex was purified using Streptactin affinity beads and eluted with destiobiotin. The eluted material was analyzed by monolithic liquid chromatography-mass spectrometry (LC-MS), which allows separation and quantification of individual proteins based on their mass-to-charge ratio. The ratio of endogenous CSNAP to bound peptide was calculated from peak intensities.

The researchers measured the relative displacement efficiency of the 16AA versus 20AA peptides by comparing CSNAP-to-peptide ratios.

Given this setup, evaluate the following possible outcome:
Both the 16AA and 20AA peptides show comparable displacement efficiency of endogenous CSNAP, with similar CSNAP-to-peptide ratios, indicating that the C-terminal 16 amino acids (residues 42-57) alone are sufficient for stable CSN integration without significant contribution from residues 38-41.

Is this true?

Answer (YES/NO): NO